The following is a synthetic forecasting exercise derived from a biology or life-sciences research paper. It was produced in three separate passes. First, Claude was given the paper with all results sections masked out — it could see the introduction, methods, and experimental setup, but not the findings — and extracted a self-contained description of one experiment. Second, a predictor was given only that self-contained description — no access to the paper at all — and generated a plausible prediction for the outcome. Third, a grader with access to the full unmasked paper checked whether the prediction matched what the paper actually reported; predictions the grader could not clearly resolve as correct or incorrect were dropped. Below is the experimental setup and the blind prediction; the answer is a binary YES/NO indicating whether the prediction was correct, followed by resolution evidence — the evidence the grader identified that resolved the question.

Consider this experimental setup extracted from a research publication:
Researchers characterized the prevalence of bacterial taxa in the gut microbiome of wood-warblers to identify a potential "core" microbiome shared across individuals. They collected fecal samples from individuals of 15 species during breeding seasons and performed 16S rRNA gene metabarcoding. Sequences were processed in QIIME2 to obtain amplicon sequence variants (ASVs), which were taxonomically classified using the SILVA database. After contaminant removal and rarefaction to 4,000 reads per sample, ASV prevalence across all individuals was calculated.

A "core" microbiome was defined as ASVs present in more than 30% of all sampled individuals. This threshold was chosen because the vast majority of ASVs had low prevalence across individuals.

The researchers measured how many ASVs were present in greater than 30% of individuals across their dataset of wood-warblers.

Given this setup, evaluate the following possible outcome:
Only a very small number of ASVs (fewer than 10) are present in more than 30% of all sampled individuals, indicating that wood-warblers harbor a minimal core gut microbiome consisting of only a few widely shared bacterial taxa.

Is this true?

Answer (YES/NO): NO